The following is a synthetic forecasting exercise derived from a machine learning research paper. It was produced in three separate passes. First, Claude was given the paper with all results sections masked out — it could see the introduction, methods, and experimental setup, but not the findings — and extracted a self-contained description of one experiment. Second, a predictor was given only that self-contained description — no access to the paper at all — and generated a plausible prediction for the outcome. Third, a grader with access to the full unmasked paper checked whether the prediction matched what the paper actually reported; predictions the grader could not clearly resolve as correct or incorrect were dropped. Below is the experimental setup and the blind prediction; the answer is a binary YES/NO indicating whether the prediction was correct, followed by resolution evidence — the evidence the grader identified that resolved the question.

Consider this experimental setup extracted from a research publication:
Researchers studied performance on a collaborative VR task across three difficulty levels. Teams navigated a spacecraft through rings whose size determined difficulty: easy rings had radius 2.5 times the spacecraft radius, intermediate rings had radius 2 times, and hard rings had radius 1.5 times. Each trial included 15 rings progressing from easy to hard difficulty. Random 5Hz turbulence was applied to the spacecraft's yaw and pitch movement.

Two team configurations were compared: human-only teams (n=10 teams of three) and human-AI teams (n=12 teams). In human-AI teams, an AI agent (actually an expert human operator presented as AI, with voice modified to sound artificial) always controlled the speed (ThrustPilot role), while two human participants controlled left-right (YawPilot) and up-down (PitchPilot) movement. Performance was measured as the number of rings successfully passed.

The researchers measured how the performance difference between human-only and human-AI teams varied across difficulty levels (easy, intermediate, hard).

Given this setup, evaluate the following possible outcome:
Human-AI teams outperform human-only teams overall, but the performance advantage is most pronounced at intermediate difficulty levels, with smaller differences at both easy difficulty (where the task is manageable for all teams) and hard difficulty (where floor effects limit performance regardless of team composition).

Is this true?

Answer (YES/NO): NO